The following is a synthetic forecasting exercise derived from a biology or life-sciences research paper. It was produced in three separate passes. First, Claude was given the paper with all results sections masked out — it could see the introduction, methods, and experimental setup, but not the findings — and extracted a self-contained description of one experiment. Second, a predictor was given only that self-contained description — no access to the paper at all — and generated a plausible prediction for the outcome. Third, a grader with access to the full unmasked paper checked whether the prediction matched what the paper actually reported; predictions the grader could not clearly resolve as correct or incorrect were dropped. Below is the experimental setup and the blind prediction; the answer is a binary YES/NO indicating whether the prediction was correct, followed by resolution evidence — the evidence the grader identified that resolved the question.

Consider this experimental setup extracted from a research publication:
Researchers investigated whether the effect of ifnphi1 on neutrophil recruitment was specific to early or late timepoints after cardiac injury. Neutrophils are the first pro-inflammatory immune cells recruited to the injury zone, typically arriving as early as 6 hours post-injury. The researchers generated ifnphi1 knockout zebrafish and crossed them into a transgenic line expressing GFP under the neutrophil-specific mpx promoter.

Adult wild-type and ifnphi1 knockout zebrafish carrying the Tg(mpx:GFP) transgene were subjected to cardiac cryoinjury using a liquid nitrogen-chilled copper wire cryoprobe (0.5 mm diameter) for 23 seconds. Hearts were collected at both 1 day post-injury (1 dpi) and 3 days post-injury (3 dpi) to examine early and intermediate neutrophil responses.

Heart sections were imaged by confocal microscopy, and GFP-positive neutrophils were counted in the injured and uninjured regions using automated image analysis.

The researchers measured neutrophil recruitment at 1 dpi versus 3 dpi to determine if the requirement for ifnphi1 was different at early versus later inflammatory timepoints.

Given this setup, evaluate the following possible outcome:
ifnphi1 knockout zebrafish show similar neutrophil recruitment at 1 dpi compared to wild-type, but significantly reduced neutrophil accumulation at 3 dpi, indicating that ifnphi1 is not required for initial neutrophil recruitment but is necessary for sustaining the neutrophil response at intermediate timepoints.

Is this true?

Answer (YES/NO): NO